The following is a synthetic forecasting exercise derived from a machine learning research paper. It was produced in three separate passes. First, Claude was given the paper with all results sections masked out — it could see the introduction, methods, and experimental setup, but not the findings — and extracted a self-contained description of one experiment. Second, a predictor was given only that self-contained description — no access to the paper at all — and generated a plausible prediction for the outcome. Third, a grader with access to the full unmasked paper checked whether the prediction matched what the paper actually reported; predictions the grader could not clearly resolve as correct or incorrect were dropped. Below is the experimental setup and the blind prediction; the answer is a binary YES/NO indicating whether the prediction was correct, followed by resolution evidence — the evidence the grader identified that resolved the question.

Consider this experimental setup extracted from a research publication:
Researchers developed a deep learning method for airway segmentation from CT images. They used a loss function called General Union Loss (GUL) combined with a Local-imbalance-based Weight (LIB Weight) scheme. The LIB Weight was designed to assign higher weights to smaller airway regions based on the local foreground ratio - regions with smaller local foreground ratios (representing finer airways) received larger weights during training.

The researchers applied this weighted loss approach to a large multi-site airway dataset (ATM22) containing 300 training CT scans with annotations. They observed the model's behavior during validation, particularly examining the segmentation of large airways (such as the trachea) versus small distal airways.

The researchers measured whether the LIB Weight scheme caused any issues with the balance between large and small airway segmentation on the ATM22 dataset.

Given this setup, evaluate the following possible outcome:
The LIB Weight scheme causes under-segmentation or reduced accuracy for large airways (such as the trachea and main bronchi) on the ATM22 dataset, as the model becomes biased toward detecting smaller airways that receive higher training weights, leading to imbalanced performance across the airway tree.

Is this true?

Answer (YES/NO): YES